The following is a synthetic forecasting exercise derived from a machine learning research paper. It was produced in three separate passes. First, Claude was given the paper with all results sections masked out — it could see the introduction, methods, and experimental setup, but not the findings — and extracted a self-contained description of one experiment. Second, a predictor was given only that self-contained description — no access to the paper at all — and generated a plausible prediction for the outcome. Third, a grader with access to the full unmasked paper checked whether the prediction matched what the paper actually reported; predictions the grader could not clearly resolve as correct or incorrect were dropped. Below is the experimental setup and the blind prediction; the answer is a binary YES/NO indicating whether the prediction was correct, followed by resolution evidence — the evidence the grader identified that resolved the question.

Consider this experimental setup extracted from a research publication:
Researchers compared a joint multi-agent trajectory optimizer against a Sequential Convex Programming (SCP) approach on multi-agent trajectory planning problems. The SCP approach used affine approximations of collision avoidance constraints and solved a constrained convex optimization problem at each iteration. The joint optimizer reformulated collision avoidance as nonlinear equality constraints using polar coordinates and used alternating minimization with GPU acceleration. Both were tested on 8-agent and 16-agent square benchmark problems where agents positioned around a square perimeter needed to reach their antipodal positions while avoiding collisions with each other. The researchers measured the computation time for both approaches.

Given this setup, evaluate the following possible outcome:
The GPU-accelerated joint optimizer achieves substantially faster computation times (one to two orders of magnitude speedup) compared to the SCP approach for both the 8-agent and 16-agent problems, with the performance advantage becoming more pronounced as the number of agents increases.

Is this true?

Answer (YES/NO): YES